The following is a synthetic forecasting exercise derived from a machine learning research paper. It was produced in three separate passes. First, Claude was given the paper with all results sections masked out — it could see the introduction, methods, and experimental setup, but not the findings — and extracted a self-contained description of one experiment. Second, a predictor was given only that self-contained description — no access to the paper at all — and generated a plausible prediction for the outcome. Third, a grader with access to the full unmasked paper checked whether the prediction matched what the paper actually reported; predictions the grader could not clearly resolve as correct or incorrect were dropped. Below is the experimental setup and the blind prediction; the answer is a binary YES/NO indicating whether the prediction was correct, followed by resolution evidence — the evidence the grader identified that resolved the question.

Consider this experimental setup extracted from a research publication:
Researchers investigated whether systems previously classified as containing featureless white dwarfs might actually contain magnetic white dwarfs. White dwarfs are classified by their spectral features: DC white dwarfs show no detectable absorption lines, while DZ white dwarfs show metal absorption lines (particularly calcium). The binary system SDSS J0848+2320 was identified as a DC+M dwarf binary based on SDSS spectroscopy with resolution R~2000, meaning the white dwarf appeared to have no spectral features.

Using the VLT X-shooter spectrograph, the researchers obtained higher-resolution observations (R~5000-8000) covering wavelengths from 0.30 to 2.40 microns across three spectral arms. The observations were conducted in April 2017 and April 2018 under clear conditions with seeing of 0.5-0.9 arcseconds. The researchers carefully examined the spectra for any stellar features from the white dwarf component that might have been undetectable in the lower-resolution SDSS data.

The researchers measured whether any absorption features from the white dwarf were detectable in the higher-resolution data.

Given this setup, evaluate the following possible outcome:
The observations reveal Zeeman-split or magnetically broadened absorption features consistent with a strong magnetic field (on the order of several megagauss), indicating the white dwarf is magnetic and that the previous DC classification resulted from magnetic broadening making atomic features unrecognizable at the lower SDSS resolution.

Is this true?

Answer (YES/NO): NO